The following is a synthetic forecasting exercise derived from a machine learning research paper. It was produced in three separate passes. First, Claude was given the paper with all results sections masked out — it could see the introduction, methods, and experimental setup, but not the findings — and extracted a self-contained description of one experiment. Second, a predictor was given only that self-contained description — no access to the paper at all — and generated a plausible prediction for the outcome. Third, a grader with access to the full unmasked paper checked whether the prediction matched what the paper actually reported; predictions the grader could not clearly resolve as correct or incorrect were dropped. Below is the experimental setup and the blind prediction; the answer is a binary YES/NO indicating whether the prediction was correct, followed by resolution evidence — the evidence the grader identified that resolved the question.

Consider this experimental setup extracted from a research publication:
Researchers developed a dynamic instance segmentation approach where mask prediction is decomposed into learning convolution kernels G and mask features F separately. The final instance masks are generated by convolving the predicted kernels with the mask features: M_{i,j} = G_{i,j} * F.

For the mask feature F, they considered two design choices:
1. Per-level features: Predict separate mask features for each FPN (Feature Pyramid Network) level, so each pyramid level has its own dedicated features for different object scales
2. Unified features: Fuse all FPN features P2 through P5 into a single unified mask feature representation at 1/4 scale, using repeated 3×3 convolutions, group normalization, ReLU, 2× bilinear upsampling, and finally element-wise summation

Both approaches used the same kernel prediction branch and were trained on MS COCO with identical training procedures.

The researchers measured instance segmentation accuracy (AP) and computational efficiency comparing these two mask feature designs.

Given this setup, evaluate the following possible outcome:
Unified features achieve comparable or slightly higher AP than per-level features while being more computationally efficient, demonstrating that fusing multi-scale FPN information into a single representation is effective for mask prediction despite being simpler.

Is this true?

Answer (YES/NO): YES